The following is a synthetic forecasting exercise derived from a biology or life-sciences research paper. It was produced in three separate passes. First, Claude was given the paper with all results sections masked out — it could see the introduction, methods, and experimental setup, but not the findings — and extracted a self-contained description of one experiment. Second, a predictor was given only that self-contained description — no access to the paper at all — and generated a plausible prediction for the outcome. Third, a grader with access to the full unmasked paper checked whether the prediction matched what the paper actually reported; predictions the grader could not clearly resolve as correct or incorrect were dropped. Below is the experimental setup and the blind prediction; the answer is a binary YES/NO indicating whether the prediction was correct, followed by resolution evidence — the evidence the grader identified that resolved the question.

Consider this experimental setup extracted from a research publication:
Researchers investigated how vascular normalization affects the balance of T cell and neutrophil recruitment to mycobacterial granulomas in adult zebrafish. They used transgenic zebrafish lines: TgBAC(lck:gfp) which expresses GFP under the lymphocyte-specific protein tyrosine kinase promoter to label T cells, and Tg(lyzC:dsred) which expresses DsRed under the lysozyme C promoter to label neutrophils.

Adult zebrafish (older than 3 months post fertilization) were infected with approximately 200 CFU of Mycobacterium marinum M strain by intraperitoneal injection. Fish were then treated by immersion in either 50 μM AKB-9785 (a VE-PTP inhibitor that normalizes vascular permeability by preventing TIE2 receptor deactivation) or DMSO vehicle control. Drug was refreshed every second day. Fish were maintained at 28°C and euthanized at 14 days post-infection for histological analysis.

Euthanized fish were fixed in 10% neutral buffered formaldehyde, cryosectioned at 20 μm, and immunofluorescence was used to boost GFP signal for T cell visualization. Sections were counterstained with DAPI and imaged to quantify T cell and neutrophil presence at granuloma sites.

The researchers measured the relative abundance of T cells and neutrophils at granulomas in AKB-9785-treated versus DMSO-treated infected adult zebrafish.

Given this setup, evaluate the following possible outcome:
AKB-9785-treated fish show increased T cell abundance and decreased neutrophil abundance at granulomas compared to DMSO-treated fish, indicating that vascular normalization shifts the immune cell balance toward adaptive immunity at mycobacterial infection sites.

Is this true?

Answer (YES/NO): YES